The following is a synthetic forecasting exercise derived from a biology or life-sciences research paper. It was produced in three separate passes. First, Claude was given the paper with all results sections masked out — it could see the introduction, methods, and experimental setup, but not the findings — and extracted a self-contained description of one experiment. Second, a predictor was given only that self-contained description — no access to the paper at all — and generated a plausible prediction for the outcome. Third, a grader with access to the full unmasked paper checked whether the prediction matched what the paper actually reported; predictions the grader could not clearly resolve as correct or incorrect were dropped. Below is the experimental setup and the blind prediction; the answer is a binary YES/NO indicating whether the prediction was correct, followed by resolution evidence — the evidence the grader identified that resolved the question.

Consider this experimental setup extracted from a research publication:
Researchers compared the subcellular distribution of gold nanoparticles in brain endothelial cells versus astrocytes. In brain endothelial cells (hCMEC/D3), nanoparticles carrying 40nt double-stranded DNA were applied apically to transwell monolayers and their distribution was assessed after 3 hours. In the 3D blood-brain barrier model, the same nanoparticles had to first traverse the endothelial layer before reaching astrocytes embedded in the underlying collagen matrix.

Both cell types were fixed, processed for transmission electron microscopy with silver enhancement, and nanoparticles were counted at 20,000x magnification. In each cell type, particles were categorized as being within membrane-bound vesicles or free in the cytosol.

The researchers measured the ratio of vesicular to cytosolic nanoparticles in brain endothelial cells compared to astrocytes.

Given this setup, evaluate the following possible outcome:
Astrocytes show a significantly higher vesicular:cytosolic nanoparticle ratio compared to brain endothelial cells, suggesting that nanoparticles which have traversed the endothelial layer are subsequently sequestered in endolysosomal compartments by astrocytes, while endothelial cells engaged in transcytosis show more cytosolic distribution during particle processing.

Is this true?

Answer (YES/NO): NO